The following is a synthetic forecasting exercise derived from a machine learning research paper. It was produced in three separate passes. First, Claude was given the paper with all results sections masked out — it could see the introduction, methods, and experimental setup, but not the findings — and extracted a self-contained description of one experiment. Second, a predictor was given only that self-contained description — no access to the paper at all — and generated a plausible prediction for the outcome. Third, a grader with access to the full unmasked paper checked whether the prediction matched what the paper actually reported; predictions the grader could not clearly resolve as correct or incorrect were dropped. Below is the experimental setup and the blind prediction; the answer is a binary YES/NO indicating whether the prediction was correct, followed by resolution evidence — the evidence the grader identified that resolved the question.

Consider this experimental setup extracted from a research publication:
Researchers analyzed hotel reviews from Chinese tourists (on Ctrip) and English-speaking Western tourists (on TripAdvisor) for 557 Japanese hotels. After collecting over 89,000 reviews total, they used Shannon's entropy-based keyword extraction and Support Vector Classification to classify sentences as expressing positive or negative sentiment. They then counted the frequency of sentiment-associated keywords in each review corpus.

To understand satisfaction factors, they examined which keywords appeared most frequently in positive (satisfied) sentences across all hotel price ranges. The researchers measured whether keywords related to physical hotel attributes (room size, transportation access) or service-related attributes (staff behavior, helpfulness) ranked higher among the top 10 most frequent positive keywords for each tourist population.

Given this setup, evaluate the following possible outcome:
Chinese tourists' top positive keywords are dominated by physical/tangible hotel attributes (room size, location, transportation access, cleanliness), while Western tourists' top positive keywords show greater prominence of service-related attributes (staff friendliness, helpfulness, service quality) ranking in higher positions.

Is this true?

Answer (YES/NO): YES